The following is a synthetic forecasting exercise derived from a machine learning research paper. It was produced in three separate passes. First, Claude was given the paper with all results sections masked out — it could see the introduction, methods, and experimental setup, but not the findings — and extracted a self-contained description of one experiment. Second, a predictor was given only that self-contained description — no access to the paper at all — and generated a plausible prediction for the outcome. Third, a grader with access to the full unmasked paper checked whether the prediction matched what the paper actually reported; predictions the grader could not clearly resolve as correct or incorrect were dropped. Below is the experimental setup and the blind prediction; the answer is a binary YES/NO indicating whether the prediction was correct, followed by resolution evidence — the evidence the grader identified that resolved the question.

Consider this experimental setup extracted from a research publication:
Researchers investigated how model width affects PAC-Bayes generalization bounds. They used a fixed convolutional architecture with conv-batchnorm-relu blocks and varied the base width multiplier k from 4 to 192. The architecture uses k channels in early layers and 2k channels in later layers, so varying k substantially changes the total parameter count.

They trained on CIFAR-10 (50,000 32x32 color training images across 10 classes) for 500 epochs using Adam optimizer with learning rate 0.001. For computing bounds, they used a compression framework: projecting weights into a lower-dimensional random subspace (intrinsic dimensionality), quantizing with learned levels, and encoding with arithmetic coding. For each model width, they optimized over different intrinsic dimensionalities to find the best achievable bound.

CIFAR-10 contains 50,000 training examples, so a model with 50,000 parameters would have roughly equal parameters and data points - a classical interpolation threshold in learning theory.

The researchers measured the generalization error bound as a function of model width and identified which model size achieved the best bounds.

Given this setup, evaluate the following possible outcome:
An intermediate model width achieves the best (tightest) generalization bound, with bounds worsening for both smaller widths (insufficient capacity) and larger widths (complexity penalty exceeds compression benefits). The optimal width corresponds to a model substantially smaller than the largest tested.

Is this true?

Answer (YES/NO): YES